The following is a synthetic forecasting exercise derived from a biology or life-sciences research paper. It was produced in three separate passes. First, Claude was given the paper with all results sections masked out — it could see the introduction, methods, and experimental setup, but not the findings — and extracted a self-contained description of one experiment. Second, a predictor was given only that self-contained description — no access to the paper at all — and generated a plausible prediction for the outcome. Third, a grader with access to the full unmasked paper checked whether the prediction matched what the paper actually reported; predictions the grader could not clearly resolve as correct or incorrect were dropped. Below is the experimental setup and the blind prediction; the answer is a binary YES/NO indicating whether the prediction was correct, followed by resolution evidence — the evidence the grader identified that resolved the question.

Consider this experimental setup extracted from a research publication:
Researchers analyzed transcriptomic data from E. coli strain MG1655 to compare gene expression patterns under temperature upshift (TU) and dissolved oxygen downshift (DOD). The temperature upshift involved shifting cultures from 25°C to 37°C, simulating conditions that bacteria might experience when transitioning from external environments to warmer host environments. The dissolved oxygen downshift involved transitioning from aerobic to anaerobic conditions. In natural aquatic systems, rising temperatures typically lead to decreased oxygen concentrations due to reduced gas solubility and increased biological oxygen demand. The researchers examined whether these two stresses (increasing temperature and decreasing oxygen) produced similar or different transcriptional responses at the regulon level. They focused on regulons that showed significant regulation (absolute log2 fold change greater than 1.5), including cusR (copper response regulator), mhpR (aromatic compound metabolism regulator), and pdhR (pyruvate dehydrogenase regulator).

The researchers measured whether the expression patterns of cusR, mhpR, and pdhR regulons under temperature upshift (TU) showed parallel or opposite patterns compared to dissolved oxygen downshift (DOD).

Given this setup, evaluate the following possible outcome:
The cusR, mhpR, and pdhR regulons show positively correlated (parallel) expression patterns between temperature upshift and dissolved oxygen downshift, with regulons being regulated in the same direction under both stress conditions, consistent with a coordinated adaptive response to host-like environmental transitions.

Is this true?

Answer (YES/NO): YES